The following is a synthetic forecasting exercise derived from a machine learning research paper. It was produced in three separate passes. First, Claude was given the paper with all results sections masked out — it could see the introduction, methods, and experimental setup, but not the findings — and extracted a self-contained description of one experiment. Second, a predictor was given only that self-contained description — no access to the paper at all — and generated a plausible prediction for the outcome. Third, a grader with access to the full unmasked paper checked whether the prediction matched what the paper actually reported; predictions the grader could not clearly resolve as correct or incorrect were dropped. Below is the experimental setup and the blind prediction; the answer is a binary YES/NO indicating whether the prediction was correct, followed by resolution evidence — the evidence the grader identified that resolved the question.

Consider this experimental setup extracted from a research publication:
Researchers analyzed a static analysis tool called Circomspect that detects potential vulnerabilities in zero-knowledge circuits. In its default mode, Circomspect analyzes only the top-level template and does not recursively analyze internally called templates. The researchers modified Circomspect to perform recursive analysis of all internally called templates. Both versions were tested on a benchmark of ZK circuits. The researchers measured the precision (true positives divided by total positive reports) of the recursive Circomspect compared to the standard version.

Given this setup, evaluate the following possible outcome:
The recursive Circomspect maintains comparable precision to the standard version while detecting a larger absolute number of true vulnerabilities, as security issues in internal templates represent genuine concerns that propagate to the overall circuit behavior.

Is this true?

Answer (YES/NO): NO